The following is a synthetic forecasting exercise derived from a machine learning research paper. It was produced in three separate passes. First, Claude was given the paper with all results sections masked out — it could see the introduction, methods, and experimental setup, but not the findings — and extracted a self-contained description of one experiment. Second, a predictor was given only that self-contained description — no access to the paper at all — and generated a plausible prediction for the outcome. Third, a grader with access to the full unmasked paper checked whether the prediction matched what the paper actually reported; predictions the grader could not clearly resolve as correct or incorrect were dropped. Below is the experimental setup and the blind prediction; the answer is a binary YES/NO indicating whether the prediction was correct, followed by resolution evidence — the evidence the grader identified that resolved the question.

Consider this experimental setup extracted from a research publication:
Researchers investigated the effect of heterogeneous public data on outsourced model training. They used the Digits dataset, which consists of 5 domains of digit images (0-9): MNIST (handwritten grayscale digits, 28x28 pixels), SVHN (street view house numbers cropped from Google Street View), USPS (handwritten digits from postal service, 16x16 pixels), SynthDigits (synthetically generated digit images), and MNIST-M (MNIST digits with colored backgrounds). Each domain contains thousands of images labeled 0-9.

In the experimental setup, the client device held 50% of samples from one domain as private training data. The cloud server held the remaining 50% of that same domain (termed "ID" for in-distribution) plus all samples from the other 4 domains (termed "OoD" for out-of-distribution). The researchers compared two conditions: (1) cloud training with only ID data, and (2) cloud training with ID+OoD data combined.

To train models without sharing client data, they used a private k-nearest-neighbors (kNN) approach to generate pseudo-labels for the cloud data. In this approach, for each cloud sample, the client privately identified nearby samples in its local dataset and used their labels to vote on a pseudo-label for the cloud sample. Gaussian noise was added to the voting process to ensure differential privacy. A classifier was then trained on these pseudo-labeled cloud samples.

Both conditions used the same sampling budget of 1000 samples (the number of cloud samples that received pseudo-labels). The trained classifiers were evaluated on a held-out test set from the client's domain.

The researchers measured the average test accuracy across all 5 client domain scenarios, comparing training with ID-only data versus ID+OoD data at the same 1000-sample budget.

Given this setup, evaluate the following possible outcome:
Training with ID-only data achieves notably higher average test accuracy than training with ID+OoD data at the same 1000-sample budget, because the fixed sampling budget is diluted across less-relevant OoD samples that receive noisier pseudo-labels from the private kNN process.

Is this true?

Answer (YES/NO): YES